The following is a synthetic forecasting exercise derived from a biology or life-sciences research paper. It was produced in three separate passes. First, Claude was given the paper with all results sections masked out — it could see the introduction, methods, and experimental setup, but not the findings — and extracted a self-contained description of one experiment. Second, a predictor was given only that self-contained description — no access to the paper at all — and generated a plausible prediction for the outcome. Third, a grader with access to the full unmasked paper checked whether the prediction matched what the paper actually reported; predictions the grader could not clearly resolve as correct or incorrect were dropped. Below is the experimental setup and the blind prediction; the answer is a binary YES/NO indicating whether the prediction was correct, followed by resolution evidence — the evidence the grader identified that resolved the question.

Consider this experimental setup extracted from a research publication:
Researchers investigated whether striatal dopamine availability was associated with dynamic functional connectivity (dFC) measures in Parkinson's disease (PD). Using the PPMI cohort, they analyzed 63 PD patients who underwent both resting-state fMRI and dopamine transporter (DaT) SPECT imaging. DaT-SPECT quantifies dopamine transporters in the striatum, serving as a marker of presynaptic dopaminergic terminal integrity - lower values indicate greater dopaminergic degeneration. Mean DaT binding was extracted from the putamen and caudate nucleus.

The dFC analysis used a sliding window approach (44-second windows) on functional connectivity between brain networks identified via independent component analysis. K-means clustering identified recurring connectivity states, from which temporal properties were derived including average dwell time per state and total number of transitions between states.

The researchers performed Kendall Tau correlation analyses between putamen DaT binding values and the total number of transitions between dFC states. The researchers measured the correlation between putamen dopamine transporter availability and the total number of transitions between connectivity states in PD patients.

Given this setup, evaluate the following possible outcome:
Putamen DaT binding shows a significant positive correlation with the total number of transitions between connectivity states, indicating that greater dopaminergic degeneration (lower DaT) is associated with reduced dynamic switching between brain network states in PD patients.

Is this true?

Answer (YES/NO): YES